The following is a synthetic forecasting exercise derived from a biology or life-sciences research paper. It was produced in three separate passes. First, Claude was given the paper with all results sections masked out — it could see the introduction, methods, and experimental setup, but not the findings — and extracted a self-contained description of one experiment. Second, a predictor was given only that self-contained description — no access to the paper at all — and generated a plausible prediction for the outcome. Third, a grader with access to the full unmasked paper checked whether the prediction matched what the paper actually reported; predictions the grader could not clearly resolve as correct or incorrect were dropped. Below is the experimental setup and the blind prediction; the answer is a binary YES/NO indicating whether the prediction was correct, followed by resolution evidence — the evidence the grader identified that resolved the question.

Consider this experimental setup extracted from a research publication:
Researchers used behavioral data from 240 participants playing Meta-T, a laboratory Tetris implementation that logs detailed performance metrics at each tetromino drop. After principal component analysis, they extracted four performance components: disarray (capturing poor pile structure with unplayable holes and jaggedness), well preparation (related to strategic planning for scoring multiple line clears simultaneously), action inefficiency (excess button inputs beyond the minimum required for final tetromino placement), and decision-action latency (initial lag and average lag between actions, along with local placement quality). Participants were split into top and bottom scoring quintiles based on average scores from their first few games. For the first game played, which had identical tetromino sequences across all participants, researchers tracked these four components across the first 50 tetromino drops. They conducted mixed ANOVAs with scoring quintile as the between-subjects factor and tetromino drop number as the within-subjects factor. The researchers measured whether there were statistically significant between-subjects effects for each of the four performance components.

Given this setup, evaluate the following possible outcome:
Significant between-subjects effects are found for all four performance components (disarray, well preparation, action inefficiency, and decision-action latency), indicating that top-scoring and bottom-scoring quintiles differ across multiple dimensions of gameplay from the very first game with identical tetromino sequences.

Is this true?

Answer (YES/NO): YES